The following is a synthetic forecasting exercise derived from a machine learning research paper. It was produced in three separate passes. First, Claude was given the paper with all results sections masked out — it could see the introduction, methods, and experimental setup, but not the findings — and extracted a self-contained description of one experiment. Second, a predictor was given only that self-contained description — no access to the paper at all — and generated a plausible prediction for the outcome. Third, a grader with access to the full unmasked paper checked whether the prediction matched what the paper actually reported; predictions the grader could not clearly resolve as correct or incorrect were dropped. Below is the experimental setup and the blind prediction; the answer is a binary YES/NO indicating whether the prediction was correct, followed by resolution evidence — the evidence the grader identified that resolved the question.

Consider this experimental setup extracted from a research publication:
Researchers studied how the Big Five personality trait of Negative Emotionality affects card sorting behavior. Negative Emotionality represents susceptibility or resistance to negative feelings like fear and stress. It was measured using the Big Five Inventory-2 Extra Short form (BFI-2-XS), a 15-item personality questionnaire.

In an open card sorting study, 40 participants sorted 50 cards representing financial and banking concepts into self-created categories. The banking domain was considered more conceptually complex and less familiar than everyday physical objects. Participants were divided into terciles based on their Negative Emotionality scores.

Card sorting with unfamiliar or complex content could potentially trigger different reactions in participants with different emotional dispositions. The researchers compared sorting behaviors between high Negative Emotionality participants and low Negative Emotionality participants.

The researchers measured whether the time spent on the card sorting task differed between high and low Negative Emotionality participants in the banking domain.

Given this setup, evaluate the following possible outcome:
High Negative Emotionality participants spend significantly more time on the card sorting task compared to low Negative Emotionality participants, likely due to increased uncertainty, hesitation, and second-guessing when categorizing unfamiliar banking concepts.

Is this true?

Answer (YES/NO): NO